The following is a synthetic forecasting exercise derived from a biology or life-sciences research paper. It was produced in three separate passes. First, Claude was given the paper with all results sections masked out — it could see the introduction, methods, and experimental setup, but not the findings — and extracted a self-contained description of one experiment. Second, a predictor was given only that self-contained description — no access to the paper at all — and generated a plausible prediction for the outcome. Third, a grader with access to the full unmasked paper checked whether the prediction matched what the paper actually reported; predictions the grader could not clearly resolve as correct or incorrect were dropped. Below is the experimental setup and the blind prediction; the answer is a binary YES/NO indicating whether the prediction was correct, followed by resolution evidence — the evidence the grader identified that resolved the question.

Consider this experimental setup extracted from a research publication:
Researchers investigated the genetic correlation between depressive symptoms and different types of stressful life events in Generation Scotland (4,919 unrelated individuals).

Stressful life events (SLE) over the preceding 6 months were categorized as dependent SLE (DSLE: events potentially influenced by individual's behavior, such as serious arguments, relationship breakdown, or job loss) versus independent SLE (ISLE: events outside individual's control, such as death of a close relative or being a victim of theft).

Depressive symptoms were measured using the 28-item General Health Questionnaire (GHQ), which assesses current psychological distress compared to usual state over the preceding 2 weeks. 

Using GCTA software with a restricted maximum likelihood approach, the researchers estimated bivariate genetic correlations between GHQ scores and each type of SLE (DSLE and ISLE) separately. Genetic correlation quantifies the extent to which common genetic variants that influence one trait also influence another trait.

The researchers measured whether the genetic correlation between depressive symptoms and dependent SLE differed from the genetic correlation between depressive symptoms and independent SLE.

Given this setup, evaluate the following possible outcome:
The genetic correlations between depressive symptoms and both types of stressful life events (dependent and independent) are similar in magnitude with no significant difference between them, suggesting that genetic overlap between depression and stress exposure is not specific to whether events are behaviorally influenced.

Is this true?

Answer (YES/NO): NO